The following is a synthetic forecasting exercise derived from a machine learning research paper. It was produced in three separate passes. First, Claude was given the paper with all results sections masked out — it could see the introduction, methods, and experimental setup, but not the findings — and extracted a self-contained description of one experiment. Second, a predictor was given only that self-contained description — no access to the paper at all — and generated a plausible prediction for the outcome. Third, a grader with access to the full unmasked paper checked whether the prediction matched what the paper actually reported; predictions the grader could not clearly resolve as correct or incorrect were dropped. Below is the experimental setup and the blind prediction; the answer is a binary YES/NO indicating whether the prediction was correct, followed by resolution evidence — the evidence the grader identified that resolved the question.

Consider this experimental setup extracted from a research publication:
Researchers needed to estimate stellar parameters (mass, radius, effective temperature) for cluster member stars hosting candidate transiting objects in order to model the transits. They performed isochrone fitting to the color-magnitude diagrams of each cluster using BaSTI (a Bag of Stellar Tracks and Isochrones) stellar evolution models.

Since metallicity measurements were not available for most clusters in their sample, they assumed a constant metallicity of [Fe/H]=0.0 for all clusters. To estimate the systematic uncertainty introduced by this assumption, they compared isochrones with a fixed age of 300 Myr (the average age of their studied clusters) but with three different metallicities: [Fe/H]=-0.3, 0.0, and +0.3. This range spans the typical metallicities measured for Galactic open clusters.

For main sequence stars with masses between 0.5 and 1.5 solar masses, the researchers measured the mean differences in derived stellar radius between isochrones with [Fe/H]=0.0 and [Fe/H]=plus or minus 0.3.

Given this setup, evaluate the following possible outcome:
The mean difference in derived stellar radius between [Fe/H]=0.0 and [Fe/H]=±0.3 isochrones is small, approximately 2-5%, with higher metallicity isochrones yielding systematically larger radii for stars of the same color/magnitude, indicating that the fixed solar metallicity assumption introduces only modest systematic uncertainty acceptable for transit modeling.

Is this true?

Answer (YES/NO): NO